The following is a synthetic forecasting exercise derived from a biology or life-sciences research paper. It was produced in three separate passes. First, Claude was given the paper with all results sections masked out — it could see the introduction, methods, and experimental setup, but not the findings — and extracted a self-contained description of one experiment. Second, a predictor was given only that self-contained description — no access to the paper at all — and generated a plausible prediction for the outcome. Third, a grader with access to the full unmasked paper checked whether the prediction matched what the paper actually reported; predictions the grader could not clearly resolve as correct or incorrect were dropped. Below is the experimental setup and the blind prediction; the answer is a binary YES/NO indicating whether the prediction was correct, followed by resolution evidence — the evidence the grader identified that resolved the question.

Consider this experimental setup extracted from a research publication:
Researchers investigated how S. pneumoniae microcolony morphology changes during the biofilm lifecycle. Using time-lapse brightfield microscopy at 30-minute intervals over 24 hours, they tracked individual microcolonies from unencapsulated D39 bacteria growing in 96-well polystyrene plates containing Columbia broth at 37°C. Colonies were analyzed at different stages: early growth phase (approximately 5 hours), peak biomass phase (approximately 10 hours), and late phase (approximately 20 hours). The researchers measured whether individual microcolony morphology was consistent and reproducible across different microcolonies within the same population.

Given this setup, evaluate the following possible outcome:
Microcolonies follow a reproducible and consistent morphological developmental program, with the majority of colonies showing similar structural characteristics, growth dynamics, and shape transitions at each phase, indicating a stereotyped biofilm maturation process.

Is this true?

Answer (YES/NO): YES